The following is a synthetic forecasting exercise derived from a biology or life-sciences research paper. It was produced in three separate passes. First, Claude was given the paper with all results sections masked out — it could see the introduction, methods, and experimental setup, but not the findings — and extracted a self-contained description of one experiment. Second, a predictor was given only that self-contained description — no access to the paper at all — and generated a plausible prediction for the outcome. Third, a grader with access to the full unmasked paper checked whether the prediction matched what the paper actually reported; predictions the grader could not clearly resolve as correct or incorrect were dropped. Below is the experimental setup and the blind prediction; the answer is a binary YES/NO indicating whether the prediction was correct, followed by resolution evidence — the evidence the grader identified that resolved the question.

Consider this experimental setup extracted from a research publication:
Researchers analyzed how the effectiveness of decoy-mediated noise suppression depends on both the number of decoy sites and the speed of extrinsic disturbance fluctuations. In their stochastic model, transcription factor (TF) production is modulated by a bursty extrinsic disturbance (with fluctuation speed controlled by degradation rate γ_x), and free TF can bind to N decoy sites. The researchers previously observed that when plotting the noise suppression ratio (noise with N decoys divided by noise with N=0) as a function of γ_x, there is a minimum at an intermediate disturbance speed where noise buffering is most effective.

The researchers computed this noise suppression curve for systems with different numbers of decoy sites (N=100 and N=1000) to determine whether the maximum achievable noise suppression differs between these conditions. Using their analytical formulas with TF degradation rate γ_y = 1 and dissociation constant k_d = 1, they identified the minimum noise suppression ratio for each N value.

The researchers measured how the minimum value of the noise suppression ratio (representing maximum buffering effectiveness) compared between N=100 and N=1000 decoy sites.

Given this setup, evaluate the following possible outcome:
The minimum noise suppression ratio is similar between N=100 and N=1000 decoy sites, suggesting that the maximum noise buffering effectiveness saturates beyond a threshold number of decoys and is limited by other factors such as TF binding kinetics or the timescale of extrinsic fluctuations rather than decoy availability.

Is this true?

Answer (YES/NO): NO